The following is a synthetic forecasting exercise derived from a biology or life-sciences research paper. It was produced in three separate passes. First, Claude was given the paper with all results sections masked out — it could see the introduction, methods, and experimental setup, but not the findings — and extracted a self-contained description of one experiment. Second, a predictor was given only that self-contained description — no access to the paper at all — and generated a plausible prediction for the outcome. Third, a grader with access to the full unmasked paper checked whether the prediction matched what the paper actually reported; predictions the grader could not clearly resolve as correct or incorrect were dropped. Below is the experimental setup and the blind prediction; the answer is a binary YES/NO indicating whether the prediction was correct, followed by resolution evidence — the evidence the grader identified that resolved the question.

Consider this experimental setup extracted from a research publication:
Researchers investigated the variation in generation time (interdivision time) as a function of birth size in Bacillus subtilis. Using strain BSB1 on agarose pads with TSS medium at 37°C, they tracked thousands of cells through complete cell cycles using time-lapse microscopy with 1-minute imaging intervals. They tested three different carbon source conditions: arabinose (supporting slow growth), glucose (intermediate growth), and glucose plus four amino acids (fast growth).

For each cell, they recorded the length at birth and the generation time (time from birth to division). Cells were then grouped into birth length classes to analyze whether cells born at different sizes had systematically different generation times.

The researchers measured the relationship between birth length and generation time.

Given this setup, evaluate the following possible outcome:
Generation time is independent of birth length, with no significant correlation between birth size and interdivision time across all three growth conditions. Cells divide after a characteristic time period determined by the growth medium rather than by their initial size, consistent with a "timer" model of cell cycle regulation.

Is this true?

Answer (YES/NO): NO